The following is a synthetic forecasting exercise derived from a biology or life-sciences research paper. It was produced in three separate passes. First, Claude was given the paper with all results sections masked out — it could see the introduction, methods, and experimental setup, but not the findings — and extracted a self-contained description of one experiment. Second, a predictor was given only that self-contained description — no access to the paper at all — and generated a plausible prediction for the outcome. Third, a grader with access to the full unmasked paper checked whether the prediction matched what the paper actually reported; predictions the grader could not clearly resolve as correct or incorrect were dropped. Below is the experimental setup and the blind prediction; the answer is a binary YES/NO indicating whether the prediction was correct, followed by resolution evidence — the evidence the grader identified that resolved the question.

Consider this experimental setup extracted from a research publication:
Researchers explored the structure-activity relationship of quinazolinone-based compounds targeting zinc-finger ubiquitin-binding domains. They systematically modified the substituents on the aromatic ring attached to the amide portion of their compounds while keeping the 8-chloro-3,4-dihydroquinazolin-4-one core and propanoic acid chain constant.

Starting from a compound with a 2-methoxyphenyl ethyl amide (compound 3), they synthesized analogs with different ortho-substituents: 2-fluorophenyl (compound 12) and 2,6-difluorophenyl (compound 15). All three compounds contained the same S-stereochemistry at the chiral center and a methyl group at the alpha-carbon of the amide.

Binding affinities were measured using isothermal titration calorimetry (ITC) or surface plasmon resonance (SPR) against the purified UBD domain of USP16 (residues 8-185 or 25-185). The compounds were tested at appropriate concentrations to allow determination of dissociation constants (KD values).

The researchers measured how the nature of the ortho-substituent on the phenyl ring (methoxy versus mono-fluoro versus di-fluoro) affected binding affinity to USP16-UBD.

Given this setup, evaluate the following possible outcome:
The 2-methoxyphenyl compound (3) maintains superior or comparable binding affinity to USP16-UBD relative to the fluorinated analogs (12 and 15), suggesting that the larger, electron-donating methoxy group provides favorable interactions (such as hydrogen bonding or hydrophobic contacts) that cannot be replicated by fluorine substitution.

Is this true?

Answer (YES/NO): NO